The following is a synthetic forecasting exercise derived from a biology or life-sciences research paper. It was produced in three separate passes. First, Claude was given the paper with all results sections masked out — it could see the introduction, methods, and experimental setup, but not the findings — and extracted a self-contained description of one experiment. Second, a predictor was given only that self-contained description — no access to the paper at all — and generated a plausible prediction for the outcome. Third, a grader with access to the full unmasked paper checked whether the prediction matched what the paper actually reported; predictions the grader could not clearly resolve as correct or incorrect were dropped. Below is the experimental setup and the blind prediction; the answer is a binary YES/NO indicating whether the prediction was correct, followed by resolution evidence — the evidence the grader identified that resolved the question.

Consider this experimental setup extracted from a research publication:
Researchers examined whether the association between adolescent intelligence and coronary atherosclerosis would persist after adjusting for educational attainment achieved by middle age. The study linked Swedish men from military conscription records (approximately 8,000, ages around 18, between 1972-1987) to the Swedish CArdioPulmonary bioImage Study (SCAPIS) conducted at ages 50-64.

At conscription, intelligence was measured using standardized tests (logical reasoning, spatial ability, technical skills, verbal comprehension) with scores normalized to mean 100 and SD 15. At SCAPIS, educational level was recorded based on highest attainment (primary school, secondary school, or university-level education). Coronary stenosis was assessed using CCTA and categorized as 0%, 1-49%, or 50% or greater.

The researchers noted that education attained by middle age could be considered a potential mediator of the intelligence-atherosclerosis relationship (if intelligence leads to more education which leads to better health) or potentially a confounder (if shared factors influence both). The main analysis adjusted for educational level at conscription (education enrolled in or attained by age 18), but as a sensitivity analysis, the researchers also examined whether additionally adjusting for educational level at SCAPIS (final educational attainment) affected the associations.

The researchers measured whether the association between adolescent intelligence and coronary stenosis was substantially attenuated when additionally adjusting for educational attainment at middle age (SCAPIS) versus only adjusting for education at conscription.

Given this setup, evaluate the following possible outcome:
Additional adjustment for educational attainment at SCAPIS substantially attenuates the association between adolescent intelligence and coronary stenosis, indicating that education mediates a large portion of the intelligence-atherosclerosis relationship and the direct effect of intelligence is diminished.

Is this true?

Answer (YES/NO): NO